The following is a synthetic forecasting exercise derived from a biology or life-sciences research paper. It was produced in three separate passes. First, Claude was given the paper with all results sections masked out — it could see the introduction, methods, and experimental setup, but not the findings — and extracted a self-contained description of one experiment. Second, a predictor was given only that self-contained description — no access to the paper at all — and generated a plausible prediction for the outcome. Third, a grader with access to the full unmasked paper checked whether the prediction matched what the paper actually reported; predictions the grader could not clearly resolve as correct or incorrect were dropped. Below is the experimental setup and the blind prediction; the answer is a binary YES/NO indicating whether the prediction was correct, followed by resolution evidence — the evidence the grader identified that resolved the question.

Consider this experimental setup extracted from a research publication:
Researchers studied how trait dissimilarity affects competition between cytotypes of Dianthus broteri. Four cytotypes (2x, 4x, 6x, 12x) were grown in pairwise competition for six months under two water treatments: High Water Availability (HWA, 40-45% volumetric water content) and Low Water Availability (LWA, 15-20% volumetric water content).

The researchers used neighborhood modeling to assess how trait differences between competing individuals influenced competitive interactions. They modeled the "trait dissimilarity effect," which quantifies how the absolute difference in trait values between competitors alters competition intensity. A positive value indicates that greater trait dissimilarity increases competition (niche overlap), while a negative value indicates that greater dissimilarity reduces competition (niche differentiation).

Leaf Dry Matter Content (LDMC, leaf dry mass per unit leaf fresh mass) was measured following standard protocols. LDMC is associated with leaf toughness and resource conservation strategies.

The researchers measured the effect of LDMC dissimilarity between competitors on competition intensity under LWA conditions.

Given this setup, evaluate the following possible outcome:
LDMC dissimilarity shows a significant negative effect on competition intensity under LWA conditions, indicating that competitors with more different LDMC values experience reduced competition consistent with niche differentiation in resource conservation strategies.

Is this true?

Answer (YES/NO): YES